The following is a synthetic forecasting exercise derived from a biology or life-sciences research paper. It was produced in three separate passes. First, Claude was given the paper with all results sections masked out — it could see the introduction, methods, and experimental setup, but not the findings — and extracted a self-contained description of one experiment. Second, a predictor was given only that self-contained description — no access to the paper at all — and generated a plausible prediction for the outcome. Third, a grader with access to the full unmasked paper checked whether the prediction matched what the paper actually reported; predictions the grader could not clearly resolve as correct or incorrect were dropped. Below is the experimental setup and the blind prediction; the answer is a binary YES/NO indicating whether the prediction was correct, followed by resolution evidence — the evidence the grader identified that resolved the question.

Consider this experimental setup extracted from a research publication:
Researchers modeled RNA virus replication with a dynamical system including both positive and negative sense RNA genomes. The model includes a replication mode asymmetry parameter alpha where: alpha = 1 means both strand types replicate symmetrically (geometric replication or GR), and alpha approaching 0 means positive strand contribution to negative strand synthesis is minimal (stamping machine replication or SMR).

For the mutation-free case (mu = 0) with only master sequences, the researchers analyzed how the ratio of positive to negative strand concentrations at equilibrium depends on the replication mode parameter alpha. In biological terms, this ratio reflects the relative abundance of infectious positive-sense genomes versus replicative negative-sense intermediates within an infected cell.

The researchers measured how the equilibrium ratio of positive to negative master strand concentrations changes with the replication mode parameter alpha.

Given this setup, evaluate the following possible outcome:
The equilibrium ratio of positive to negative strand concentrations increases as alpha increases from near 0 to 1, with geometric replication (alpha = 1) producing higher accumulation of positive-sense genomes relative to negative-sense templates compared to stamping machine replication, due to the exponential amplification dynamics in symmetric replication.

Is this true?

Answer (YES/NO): NO